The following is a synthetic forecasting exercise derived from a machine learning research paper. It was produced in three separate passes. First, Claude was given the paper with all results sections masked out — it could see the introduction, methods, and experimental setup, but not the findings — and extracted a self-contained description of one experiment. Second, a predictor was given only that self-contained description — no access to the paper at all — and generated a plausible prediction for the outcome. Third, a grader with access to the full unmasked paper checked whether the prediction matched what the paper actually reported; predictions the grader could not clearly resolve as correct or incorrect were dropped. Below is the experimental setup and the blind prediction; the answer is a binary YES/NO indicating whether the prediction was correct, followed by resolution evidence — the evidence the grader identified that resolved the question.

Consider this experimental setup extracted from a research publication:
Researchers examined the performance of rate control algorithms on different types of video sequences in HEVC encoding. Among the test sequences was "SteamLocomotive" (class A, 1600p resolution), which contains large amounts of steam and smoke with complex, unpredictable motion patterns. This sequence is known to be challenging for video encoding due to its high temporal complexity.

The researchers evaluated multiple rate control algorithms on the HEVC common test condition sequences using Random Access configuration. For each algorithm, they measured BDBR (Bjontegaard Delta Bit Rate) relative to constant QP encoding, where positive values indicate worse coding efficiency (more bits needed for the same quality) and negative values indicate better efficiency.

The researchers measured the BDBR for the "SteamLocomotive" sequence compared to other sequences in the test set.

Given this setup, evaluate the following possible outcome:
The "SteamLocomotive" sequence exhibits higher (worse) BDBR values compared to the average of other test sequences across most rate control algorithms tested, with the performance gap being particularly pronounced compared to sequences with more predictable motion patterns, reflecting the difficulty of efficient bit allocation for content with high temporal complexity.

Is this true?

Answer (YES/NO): YES